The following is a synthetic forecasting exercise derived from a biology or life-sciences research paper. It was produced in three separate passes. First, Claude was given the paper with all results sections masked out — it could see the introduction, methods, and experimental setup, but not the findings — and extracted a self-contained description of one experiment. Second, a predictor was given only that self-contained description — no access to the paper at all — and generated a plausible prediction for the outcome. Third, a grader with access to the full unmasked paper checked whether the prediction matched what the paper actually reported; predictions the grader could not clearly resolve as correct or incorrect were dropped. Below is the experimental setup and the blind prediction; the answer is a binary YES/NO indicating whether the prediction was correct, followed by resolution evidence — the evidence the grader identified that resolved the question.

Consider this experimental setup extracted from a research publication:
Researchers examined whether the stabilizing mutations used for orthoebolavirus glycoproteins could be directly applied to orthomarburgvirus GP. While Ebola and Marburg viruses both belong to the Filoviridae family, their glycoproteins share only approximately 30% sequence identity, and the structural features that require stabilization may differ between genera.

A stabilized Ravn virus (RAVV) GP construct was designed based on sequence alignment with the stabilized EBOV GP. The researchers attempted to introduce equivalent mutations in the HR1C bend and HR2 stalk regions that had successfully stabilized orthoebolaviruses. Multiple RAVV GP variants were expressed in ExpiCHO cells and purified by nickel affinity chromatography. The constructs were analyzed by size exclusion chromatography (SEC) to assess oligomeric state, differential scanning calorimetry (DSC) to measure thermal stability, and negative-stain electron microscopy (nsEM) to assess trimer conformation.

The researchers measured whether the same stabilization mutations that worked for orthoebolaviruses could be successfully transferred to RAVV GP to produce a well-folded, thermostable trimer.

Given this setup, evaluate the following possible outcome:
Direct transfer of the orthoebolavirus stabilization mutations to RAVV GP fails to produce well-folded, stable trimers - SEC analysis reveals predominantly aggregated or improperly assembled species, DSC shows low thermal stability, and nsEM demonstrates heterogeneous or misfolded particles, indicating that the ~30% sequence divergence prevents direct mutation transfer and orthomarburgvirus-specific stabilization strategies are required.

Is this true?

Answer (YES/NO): NO